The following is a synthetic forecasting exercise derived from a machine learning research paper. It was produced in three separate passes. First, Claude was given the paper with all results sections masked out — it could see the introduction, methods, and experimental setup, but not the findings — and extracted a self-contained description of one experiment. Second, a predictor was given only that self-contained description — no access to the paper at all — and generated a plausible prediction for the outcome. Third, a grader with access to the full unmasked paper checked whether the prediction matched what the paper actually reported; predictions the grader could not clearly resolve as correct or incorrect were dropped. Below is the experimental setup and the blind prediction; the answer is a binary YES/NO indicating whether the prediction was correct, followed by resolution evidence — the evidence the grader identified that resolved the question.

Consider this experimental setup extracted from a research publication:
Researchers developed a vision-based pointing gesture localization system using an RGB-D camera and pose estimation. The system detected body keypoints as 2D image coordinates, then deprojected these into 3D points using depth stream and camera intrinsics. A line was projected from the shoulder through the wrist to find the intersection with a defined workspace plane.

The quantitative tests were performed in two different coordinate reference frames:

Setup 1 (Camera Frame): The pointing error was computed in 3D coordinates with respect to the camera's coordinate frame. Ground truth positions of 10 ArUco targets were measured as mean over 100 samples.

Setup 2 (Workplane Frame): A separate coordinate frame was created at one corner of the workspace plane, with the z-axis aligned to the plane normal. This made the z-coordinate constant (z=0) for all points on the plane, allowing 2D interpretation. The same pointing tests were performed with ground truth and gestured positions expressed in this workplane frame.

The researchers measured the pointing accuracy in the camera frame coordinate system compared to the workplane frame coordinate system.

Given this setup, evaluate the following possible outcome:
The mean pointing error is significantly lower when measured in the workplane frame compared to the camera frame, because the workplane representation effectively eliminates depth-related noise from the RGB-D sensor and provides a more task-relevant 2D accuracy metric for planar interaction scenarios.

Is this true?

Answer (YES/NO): NO